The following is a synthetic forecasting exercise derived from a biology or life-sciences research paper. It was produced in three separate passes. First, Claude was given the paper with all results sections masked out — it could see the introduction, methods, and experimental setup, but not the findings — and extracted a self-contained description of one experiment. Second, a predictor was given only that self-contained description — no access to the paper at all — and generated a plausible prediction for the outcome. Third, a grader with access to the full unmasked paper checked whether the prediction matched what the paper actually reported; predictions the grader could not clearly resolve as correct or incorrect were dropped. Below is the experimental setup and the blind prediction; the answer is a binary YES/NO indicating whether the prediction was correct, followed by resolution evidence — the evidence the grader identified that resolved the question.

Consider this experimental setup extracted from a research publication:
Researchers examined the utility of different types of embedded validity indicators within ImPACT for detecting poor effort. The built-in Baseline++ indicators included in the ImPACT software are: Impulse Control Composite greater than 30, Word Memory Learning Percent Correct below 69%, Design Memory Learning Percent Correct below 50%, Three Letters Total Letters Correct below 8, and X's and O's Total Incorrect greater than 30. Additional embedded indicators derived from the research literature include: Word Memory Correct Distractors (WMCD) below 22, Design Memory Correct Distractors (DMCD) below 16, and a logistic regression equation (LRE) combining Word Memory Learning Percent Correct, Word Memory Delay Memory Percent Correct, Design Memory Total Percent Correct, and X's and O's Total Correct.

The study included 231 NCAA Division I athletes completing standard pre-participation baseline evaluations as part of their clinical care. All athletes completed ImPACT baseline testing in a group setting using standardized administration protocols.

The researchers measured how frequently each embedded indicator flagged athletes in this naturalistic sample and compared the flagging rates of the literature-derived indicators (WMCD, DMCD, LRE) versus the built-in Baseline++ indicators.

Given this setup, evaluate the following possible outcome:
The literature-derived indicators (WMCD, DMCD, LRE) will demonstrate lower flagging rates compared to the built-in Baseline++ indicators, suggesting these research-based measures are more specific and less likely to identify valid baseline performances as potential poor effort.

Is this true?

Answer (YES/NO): NO